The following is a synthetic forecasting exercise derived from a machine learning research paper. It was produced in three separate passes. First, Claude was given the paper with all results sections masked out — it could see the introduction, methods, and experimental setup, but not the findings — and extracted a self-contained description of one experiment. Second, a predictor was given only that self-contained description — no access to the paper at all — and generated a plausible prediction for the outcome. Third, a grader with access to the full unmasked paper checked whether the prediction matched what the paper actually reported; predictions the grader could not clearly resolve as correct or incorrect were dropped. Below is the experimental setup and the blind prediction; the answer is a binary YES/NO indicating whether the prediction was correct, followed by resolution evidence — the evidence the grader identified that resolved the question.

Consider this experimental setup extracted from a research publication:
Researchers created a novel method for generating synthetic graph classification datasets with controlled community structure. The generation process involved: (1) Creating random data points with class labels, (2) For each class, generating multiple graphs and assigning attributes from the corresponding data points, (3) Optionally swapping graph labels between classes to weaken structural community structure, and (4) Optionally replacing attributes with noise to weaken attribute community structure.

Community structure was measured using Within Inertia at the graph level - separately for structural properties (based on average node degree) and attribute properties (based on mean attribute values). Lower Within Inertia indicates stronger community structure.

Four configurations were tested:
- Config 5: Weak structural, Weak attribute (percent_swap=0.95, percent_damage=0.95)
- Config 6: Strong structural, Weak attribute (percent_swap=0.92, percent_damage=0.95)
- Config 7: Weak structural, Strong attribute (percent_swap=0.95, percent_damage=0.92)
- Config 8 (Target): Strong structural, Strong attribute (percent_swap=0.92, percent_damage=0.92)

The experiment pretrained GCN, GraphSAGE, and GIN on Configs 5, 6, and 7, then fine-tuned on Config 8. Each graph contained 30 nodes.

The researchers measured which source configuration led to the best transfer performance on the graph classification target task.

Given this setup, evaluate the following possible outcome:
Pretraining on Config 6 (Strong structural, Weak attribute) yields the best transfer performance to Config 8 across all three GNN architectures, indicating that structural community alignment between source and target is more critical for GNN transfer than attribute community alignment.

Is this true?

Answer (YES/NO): NO